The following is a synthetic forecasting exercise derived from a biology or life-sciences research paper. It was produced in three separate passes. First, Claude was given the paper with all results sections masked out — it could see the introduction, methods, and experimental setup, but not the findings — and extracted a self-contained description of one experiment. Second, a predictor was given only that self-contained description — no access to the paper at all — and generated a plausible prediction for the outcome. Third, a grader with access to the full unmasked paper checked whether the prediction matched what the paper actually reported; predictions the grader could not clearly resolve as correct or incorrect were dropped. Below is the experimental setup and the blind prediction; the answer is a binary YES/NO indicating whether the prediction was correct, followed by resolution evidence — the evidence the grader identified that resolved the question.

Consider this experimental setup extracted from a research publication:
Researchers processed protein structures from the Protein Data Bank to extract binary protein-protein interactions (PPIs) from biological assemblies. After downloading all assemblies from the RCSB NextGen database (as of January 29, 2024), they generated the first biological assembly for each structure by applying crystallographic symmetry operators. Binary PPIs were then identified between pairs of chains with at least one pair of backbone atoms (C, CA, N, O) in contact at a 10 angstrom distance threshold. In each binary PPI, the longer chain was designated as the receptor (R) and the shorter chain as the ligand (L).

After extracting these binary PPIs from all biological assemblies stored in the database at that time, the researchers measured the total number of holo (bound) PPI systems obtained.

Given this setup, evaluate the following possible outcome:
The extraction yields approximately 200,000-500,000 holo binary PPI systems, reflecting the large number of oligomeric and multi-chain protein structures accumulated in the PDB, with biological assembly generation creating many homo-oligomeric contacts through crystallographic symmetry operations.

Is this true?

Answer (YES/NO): NO